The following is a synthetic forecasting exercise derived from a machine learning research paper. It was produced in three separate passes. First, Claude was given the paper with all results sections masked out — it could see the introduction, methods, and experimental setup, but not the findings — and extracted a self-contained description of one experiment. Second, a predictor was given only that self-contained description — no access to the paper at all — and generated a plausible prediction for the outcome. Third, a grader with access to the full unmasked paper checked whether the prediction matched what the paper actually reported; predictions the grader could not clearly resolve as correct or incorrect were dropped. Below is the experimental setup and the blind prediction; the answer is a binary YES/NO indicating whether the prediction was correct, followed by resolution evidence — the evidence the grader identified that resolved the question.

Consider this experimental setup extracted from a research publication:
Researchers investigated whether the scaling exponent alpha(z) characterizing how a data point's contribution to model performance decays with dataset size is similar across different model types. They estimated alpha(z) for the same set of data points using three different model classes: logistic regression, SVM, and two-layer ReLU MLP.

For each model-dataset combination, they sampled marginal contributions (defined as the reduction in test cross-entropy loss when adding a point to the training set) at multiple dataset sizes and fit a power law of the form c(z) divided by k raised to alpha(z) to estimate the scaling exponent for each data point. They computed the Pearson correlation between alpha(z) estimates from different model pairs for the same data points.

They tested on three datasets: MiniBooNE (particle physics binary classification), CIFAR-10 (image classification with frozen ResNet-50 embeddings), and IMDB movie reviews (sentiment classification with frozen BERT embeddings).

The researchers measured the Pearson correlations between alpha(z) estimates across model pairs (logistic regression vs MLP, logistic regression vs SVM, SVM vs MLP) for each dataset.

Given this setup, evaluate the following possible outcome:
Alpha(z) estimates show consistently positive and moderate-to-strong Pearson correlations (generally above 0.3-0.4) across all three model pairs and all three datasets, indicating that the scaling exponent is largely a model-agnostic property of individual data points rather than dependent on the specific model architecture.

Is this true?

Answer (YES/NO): NO